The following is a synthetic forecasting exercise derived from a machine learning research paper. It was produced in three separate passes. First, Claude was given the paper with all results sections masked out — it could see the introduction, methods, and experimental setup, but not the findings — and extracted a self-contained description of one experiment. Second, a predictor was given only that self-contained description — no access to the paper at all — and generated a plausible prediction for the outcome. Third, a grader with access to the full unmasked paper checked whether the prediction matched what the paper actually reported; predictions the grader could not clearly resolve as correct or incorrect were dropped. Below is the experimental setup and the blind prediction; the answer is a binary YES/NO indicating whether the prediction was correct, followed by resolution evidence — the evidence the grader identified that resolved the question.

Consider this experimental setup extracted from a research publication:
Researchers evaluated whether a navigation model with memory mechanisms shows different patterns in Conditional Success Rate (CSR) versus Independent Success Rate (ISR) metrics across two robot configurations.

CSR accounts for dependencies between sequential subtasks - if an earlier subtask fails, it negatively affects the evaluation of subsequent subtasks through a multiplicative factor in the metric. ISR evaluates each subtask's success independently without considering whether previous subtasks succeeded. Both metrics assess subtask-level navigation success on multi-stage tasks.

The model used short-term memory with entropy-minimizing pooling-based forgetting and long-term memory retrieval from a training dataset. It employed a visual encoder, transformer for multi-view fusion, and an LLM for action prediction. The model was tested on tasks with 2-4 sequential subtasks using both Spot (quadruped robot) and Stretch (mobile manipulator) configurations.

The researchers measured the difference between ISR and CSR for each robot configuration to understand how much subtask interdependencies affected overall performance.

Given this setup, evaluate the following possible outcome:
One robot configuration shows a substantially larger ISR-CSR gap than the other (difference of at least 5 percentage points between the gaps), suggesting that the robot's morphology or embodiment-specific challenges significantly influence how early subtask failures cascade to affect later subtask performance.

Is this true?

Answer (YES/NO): NO